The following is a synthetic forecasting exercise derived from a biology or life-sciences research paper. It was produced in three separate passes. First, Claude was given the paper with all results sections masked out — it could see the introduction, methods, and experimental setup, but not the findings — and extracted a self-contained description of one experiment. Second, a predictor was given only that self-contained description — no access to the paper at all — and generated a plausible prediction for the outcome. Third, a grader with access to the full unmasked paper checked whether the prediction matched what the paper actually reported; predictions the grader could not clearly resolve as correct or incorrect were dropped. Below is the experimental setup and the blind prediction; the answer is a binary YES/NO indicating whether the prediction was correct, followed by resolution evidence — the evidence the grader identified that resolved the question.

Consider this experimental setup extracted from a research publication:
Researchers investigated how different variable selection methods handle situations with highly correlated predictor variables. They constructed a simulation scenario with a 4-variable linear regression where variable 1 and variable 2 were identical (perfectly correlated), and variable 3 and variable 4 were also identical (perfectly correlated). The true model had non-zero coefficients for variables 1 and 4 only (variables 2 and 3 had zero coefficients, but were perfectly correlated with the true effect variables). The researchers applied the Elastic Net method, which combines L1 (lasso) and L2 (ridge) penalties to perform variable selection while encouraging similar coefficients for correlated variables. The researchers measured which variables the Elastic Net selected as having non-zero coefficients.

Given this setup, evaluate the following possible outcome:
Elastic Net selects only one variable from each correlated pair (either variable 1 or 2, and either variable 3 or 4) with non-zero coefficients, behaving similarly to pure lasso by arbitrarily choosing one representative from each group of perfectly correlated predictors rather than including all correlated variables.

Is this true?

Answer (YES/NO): NO